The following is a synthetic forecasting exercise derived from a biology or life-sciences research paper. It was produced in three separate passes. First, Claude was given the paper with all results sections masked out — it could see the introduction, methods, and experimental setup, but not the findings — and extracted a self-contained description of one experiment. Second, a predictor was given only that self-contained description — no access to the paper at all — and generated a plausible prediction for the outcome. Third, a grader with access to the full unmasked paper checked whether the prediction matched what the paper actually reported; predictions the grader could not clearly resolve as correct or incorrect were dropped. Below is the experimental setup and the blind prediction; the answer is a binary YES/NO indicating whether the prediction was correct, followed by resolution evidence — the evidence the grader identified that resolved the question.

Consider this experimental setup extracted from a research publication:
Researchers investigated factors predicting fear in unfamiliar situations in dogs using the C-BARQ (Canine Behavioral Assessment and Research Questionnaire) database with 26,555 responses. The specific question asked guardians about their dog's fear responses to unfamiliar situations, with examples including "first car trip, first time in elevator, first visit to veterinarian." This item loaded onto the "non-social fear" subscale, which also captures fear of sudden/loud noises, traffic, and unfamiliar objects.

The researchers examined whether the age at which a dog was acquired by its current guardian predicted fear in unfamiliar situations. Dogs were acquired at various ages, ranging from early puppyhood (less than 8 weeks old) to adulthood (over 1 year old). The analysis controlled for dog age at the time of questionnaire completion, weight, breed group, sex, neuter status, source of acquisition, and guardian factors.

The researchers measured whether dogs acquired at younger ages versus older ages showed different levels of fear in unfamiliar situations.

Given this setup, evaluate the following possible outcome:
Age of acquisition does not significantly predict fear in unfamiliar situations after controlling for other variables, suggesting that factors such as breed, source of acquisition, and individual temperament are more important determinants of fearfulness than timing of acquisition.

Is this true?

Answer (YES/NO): YES